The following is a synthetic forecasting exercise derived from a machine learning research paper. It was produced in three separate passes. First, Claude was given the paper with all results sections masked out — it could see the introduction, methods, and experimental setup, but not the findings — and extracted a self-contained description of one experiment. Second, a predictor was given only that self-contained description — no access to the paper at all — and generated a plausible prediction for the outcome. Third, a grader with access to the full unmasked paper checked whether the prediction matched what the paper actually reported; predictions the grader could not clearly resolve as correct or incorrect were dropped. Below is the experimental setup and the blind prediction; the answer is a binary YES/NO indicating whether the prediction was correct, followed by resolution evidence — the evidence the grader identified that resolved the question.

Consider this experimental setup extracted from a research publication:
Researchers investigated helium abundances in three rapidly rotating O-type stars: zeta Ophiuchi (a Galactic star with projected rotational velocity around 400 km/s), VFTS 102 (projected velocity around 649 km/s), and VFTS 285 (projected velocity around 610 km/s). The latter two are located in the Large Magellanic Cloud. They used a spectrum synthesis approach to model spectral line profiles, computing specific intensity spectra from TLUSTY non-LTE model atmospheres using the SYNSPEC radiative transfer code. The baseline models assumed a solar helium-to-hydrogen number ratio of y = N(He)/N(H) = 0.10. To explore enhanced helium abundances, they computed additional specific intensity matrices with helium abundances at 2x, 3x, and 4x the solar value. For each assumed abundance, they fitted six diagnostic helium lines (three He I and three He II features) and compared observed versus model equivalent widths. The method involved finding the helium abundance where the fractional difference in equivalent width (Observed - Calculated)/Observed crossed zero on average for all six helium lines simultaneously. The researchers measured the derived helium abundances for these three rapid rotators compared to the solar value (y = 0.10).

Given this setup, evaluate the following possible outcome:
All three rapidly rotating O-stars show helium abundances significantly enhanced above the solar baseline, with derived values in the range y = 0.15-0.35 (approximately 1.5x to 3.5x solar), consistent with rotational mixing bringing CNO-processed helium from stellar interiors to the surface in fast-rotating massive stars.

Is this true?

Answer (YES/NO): NO